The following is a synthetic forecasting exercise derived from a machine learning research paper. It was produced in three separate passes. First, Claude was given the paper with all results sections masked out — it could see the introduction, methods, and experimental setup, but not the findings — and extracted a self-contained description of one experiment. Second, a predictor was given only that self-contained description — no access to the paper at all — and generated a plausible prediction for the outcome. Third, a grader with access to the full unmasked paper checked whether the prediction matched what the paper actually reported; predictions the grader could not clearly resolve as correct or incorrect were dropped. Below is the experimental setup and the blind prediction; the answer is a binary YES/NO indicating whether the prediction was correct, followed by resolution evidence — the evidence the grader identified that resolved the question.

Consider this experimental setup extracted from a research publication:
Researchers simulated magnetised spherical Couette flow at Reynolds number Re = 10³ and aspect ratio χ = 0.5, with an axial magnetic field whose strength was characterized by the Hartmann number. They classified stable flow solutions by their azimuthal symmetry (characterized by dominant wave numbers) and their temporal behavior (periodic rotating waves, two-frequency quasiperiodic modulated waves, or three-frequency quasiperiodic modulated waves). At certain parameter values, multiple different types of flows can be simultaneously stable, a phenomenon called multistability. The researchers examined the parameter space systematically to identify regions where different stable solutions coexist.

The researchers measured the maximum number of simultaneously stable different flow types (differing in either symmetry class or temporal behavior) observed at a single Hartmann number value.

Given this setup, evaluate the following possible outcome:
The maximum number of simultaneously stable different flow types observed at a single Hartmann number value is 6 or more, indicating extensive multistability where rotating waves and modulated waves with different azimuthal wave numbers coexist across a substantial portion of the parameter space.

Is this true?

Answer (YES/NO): NO